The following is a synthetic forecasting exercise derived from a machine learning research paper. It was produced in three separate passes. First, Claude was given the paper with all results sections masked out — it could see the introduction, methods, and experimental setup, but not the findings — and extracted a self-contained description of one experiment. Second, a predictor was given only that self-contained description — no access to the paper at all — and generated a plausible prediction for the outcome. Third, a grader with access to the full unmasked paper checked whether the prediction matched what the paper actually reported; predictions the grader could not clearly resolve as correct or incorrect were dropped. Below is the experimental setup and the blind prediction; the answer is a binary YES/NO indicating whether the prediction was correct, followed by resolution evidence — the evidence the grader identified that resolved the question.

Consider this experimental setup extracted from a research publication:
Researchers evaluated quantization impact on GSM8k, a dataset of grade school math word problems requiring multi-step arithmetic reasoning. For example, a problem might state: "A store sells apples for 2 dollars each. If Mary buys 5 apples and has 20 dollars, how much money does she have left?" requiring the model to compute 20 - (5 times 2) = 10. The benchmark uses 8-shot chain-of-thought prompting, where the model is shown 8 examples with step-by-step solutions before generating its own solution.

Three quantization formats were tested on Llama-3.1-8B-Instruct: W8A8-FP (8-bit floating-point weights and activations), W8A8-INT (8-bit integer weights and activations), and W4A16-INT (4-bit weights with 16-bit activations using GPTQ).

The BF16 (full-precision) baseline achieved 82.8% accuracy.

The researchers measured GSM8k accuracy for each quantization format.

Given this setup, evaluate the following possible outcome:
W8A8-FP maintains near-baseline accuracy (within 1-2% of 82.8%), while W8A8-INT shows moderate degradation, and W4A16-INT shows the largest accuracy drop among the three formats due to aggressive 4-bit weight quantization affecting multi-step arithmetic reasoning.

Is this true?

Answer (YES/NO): NO